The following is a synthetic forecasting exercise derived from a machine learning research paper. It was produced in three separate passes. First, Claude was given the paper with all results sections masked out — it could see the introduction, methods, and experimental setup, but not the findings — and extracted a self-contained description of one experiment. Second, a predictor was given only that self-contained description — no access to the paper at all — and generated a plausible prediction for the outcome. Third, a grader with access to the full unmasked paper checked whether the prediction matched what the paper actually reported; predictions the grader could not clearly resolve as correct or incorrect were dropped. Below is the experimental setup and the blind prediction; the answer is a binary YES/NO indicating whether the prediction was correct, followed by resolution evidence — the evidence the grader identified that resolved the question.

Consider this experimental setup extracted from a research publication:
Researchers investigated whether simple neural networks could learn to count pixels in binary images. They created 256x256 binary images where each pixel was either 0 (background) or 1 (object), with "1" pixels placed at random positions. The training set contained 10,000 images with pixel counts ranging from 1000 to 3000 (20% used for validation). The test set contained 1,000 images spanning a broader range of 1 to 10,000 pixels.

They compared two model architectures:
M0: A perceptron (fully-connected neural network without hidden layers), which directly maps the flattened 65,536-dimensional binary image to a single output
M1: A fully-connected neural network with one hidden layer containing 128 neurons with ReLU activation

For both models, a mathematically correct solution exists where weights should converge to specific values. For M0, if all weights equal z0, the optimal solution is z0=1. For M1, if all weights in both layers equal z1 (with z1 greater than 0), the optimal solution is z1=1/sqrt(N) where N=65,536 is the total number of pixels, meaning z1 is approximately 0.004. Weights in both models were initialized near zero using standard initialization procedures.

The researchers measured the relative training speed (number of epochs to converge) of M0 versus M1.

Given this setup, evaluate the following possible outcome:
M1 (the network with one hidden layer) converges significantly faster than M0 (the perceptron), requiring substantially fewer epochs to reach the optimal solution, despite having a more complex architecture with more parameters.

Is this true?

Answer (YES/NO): YES